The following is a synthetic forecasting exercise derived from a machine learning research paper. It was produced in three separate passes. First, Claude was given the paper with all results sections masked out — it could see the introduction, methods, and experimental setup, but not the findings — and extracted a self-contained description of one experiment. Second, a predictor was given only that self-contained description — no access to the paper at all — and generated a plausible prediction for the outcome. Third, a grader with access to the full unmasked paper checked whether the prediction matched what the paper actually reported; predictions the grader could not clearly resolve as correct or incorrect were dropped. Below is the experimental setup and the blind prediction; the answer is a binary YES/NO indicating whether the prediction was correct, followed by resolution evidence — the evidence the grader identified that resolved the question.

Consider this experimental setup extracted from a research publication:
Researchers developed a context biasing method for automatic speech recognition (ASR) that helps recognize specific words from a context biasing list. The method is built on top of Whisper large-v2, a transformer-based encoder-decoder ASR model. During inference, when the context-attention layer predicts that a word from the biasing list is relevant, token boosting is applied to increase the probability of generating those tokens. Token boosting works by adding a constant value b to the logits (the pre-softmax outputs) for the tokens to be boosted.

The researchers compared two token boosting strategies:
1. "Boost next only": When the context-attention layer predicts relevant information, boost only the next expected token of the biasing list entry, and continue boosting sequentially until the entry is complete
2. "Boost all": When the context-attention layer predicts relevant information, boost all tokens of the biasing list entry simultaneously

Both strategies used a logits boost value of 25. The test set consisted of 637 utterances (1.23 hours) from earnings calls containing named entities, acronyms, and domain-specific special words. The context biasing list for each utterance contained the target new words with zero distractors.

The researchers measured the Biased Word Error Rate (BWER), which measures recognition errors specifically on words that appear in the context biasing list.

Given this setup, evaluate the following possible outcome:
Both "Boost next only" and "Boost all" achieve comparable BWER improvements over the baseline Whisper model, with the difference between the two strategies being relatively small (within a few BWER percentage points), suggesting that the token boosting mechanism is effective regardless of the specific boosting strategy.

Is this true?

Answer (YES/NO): NO